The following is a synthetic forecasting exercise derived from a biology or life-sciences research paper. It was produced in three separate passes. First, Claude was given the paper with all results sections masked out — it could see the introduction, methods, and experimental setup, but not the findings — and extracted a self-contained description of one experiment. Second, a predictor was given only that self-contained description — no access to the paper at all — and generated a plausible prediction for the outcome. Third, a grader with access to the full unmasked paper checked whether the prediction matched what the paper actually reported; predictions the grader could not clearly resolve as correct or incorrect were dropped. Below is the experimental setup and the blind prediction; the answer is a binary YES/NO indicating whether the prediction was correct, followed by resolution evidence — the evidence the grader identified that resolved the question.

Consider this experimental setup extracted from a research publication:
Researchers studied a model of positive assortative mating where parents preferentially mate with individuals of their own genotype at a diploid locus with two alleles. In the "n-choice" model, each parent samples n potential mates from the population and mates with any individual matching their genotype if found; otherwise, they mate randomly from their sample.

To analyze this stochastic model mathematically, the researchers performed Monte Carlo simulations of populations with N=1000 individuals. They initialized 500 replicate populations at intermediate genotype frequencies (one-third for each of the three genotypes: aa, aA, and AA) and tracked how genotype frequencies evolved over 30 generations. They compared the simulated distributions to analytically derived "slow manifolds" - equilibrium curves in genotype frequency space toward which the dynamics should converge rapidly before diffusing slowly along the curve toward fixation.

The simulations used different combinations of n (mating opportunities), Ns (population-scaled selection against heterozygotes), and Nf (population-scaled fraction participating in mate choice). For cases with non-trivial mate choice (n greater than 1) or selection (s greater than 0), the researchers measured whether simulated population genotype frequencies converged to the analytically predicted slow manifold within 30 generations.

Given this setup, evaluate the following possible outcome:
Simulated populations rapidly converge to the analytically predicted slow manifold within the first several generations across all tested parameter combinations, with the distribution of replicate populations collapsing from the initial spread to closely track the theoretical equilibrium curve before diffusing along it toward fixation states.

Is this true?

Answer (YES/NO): NO